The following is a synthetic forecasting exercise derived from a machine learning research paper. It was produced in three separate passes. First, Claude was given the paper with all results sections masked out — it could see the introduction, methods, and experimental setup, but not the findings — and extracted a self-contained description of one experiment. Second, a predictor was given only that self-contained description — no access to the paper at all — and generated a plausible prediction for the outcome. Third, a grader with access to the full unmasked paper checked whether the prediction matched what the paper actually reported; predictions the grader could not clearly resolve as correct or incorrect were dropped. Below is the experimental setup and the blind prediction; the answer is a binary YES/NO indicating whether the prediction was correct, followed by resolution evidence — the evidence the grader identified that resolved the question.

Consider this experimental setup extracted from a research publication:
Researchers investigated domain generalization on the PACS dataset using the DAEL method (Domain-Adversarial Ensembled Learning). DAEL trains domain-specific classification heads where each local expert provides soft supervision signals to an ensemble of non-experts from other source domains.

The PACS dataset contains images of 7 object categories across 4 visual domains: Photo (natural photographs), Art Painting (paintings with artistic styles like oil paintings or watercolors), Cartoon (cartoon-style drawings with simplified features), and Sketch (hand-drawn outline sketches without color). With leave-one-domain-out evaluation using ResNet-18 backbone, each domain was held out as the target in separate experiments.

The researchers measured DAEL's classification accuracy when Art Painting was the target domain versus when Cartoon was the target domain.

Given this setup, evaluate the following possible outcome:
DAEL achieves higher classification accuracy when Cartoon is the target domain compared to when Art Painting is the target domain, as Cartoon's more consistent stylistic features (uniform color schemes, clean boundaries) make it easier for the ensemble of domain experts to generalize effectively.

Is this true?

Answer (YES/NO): NO